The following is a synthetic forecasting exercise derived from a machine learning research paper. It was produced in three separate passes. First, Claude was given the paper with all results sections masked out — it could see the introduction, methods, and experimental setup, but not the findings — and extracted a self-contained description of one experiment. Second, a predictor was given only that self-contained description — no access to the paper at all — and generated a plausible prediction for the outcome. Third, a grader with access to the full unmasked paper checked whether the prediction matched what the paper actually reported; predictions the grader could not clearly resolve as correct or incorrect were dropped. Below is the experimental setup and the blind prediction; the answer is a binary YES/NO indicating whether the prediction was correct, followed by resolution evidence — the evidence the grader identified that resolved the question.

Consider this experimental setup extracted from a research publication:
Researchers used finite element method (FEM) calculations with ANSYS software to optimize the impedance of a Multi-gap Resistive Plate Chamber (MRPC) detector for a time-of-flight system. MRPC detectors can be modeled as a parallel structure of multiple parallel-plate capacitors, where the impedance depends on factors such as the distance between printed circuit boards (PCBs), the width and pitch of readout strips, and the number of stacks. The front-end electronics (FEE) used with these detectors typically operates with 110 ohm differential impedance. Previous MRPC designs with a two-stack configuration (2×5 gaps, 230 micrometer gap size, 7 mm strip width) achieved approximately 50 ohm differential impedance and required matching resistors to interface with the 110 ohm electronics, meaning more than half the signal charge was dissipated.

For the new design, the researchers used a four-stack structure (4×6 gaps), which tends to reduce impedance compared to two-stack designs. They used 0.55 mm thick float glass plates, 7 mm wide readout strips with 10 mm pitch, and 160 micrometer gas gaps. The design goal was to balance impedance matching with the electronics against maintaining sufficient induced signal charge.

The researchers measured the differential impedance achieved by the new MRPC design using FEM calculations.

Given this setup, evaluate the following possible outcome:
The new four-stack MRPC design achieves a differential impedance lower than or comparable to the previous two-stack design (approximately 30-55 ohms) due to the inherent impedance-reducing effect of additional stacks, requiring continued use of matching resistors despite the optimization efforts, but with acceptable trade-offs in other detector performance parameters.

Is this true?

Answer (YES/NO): YES